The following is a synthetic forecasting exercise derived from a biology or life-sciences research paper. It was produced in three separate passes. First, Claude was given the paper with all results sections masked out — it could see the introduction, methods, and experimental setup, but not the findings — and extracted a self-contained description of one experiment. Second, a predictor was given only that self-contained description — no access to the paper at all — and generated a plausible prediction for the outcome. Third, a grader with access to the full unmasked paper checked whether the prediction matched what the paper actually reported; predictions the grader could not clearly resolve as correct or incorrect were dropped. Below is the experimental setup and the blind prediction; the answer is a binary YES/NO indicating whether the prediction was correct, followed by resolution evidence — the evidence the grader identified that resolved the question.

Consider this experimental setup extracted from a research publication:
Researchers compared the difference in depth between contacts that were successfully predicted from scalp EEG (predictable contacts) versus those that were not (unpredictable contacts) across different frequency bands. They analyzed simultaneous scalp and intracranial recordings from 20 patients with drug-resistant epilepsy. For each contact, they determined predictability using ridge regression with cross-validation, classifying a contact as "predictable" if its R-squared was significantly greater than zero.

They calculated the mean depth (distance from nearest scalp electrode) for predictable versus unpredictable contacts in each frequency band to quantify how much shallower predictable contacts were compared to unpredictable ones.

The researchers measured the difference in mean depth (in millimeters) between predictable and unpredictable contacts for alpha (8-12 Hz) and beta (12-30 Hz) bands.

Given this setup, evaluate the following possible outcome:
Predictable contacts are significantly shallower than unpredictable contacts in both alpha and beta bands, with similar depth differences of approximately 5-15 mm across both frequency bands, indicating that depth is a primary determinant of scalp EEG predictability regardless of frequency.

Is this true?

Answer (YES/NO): NO